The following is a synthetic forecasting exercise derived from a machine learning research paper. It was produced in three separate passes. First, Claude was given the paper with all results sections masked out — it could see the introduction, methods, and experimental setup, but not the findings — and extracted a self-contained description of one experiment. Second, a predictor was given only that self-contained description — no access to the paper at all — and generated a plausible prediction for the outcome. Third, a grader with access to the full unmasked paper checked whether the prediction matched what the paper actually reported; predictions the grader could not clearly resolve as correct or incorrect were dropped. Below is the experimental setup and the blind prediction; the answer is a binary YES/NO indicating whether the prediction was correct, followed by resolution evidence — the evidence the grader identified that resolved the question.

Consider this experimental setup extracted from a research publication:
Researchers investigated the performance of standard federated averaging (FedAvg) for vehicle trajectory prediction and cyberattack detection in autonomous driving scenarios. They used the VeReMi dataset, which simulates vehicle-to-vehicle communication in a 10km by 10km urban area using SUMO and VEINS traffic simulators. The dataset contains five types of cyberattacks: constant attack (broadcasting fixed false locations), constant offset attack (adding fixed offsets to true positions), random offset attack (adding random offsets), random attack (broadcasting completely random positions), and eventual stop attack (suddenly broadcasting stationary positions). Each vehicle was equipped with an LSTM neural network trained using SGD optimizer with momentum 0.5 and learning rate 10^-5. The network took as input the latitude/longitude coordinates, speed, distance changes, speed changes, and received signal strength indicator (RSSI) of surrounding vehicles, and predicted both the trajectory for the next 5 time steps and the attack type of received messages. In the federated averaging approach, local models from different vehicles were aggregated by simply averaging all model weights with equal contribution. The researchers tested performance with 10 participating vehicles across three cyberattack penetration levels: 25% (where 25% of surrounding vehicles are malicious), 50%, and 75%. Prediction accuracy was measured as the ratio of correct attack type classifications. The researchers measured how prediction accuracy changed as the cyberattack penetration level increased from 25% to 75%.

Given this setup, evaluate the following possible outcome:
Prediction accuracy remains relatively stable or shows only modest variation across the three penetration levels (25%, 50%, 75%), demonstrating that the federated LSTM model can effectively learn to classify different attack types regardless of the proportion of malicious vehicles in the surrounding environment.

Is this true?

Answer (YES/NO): NO